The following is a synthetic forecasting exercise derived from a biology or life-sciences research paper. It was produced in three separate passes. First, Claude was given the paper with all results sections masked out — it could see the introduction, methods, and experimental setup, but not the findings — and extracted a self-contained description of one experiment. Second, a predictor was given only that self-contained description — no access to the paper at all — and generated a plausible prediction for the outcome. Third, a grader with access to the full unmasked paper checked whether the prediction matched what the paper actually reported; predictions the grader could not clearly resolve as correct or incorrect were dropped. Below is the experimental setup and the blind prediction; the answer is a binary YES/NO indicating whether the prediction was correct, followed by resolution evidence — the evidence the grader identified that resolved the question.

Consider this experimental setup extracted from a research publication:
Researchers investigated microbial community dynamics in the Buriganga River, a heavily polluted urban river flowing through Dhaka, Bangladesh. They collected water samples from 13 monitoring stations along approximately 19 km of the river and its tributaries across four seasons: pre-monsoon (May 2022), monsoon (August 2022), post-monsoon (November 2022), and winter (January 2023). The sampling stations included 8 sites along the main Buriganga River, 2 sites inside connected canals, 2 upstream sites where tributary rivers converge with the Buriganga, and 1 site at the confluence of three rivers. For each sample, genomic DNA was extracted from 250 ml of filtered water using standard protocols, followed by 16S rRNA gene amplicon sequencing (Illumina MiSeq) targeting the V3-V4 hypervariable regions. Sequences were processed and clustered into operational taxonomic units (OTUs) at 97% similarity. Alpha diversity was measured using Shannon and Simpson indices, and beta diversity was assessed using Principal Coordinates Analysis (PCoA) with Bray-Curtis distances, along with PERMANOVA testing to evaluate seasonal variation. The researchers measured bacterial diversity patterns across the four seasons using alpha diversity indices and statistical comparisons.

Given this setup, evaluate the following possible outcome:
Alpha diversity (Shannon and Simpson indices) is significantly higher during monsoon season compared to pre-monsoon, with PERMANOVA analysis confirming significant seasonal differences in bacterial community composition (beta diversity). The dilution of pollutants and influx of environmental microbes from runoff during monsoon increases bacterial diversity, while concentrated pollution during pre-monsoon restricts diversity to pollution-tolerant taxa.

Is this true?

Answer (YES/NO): NO